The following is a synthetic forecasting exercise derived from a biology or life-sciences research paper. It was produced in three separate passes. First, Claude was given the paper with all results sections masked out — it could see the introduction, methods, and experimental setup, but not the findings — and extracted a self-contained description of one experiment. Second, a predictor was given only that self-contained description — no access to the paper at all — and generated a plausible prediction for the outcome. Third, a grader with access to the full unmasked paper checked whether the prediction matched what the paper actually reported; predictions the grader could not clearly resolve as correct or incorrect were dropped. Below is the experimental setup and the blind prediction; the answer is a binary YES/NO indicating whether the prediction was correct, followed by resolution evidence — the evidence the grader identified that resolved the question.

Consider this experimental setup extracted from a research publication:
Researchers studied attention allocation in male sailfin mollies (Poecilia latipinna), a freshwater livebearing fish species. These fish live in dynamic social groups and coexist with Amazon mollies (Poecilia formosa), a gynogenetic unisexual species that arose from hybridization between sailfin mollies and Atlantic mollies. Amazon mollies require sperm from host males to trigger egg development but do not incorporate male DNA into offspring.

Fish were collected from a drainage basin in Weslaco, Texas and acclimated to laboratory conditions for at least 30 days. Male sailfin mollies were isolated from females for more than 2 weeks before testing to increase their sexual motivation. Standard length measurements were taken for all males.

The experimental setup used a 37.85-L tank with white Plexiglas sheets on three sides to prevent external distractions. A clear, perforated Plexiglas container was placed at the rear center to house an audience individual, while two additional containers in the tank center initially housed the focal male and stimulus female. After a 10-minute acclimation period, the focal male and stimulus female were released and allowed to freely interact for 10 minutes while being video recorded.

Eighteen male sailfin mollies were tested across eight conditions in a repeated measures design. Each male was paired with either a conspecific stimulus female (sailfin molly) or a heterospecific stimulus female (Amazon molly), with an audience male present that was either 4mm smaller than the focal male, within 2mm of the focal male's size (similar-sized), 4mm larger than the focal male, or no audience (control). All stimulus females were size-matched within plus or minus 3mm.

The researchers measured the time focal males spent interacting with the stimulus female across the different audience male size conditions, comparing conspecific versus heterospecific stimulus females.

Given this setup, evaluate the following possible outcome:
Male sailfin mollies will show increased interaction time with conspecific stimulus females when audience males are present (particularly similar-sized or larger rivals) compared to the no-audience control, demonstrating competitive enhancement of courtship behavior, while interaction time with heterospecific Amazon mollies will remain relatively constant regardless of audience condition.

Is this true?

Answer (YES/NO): NO